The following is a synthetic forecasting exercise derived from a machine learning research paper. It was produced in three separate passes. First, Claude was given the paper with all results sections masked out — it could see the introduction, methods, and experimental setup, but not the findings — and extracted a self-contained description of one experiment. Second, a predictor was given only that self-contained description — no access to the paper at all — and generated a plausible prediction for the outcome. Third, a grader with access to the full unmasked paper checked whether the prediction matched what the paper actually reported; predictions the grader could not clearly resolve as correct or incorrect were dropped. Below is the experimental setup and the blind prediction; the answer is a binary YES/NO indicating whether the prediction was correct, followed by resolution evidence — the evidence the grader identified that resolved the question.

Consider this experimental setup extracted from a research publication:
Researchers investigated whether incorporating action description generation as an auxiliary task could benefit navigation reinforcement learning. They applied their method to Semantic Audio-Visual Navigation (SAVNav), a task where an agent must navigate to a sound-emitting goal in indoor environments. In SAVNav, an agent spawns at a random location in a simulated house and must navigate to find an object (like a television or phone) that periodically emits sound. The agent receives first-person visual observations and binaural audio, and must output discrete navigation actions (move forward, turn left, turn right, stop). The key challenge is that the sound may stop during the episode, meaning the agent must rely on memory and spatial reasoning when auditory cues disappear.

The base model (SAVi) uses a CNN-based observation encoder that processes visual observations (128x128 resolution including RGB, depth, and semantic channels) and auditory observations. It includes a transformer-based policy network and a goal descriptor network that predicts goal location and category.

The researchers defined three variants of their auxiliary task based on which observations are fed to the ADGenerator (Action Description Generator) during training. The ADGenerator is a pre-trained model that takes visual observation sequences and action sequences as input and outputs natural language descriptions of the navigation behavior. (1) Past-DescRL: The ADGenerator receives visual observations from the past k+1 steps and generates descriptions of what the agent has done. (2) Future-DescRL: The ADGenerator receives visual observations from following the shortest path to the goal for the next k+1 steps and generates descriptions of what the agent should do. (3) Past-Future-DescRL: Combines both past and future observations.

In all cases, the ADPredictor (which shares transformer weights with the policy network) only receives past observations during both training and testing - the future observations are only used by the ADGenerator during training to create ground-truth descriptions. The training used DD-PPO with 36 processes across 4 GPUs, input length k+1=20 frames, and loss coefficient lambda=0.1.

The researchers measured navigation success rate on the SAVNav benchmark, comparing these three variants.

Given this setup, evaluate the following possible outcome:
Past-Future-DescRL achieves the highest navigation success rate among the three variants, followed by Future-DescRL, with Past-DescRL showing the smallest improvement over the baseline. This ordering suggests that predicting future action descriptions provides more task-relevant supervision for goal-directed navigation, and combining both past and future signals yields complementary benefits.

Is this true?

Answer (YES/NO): NO